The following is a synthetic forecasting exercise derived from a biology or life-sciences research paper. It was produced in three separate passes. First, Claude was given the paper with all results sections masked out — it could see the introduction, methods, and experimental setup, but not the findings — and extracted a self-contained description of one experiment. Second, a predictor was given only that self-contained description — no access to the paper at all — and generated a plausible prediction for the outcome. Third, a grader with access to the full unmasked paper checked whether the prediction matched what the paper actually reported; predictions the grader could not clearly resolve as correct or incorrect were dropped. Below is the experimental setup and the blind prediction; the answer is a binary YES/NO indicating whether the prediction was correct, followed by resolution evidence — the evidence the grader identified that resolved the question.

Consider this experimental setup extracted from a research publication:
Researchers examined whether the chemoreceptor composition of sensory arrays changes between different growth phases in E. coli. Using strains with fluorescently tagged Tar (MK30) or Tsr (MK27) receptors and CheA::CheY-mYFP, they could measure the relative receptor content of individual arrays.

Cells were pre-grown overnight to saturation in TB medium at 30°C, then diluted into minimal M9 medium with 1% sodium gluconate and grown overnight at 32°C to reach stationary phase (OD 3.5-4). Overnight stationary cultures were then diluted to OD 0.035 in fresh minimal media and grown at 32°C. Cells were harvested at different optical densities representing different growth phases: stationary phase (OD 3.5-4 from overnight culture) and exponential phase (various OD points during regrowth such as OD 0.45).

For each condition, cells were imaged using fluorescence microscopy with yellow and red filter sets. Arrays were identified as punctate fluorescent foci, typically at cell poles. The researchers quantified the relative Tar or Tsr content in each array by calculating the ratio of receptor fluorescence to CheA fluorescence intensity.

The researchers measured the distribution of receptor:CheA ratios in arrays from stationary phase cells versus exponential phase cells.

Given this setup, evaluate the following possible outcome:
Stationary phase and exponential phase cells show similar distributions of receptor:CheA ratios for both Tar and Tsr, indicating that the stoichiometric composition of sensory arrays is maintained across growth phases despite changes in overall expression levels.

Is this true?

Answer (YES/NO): NO